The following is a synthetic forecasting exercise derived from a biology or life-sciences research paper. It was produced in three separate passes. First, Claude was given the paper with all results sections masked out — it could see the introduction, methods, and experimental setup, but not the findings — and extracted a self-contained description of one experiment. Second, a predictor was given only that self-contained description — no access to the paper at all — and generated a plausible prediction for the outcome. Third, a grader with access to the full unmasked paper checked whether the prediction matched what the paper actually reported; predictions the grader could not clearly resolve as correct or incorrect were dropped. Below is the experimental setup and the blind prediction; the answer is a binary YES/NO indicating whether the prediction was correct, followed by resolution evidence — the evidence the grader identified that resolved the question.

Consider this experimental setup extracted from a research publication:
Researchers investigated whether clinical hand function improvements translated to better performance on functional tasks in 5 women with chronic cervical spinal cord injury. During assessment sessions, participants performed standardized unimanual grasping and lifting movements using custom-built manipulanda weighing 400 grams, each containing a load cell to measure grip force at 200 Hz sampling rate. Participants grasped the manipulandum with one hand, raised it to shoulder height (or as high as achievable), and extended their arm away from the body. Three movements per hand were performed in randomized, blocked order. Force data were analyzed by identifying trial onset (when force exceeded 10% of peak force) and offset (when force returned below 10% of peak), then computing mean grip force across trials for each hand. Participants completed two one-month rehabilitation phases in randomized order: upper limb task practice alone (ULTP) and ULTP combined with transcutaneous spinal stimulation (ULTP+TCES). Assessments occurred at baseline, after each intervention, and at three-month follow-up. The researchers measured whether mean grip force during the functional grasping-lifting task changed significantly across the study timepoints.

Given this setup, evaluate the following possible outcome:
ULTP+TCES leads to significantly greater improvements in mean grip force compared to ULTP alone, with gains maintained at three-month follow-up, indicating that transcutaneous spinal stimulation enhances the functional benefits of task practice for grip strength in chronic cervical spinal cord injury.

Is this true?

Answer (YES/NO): NO